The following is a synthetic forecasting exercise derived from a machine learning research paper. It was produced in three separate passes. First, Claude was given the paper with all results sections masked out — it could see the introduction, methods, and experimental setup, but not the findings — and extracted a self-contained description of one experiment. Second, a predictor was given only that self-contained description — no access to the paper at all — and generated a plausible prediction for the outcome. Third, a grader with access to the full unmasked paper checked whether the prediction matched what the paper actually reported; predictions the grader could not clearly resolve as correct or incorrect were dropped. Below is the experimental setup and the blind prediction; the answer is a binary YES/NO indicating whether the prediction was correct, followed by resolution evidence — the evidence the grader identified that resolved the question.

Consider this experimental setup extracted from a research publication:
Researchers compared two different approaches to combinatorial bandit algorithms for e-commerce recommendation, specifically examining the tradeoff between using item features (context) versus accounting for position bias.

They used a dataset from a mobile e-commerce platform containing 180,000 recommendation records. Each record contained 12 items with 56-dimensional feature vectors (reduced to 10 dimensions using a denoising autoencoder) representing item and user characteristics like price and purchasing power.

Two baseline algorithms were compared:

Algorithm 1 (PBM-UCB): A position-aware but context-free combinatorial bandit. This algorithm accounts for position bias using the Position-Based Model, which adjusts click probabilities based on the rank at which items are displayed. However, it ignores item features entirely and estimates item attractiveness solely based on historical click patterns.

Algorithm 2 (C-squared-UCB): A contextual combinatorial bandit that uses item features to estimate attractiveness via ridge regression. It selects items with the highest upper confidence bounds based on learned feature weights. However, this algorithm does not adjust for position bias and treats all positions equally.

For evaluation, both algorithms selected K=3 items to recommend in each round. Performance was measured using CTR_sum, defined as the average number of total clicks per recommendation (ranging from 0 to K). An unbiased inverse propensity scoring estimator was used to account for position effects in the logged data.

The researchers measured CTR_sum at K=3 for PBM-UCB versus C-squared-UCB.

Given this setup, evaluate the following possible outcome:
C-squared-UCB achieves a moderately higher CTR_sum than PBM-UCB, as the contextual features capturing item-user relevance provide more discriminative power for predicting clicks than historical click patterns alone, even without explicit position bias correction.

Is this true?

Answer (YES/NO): YES